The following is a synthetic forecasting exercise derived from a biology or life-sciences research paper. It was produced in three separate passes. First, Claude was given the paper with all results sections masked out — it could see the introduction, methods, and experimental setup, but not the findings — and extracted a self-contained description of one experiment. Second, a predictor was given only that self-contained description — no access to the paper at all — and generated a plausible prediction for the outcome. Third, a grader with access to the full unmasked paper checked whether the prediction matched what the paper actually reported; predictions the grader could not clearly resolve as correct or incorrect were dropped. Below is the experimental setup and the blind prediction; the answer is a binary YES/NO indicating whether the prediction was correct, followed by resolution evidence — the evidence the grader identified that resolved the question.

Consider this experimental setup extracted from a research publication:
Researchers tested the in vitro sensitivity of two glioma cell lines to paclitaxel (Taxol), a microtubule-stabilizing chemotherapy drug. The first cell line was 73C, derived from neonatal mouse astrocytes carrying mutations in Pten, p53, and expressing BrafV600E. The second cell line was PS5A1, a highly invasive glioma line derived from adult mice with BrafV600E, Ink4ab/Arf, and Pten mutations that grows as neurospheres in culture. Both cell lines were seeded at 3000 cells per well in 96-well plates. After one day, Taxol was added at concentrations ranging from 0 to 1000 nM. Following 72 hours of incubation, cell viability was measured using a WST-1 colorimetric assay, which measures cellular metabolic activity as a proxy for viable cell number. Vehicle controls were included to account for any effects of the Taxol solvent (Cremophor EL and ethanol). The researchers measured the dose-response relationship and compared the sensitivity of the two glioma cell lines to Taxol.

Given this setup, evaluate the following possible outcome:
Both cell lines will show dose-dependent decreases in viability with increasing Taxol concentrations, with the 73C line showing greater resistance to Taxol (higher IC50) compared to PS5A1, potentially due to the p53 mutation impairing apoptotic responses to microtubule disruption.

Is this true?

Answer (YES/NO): YES